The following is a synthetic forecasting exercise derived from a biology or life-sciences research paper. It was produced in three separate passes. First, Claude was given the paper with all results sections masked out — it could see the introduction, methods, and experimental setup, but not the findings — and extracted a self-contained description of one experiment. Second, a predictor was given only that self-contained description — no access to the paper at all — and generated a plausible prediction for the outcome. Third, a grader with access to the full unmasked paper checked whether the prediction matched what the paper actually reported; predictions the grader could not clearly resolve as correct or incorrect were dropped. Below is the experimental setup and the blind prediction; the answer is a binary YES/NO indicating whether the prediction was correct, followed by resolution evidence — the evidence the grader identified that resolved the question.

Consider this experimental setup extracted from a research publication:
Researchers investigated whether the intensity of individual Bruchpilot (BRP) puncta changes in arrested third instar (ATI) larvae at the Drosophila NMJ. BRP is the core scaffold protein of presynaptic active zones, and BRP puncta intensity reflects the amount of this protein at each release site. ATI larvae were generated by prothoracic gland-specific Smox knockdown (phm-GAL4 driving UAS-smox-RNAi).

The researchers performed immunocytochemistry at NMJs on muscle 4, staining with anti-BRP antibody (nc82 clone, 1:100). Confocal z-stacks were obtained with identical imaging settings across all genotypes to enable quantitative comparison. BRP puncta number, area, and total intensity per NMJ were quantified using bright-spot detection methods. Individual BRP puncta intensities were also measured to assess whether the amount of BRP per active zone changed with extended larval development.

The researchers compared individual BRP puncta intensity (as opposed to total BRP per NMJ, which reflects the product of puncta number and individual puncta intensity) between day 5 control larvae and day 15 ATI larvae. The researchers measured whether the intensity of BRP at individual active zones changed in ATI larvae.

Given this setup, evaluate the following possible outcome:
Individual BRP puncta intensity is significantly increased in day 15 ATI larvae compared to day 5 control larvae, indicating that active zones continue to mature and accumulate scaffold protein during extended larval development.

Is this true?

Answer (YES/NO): YES